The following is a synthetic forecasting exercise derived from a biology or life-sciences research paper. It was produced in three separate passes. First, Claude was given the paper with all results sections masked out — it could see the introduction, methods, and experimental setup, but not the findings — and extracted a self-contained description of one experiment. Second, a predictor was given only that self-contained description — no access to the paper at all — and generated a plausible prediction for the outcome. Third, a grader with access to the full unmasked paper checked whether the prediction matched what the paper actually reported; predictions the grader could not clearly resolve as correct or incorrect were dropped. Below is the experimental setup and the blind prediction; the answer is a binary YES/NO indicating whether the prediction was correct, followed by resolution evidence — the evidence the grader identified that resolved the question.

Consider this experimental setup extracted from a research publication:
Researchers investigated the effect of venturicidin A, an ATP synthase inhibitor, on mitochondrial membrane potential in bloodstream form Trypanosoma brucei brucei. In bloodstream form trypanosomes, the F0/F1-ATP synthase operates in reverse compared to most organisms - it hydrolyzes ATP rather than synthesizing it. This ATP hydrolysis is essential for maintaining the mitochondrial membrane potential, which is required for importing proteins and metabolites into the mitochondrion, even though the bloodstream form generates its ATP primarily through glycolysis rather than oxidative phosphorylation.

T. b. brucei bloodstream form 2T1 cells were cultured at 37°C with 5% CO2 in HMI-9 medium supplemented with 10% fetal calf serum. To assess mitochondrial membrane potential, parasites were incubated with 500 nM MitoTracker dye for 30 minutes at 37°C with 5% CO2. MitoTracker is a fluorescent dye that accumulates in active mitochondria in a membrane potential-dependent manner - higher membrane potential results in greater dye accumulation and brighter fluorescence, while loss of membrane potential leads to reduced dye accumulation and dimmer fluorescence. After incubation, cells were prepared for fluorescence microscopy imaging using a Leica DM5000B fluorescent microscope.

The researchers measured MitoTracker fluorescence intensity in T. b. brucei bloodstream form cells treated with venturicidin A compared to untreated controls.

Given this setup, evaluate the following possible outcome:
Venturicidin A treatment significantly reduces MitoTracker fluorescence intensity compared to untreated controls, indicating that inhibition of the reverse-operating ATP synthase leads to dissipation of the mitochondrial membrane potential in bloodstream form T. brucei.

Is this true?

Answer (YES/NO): YES